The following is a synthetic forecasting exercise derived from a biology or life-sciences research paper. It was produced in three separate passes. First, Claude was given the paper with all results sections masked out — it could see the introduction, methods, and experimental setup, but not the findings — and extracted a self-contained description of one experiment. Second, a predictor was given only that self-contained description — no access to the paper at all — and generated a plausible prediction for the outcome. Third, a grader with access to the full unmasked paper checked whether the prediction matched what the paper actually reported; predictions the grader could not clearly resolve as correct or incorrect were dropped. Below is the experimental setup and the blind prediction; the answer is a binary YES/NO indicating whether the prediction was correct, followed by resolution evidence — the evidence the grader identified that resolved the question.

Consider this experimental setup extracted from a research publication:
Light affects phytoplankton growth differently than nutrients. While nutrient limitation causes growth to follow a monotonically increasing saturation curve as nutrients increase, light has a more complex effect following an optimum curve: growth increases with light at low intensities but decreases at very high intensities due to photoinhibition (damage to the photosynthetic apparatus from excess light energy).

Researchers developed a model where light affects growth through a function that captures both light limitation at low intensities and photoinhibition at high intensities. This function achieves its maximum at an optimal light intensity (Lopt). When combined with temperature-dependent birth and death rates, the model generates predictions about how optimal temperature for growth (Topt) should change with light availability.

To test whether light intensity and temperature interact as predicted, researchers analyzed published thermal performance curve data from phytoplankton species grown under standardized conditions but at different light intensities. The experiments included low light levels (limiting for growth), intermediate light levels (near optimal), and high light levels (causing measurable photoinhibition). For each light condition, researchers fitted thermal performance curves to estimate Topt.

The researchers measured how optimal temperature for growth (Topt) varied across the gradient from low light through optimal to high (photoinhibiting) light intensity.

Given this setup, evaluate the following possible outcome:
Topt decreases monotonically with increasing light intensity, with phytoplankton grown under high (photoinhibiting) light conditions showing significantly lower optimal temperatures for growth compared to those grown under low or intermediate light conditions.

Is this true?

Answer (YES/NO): NO